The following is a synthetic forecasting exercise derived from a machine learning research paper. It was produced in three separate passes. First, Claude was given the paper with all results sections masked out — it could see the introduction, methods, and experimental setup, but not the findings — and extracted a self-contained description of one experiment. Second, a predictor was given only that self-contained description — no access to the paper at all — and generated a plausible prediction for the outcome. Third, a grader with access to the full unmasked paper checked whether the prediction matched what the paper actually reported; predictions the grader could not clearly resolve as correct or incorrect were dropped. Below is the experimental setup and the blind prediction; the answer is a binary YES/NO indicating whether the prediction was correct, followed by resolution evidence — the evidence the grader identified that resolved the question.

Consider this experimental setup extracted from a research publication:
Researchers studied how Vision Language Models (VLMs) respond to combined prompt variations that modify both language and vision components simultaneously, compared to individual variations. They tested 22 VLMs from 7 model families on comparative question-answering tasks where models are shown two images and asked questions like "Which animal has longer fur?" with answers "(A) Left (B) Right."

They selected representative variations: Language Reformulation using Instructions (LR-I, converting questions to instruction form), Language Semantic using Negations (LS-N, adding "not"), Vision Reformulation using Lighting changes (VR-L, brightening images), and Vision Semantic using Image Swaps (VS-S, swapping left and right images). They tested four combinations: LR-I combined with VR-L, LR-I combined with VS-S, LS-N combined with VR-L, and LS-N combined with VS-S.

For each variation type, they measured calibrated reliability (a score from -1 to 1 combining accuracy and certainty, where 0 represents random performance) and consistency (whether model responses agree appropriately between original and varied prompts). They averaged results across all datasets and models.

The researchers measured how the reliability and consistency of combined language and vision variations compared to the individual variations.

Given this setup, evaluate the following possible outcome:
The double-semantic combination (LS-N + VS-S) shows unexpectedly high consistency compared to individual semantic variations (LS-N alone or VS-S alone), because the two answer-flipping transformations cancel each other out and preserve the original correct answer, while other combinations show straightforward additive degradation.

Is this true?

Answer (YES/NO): NO